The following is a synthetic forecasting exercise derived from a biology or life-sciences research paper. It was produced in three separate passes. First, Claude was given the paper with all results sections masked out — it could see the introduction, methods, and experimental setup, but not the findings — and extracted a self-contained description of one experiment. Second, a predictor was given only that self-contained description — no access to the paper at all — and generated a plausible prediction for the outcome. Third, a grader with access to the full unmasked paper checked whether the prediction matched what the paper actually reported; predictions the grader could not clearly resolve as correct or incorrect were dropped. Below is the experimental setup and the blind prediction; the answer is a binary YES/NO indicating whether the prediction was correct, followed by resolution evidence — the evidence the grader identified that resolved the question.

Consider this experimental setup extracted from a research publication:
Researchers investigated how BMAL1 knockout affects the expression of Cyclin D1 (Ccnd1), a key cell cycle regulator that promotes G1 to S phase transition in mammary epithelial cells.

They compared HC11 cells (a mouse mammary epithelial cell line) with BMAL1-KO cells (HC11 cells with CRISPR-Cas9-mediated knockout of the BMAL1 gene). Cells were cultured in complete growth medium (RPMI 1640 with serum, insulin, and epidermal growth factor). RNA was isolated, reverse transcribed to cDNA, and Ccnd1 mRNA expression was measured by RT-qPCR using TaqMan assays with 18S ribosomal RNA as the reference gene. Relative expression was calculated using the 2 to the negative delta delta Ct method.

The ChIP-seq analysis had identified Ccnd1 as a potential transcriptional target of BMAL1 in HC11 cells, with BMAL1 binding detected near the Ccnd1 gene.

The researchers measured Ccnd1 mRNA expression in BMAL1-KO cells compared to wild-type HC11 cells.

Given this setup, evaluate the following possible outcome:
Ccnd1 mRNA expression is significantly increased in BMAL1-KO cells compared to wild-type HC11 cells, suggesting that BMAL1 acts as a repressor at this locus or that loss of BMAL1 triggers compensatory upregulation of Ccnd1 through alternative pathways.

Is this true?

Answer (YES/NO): YES